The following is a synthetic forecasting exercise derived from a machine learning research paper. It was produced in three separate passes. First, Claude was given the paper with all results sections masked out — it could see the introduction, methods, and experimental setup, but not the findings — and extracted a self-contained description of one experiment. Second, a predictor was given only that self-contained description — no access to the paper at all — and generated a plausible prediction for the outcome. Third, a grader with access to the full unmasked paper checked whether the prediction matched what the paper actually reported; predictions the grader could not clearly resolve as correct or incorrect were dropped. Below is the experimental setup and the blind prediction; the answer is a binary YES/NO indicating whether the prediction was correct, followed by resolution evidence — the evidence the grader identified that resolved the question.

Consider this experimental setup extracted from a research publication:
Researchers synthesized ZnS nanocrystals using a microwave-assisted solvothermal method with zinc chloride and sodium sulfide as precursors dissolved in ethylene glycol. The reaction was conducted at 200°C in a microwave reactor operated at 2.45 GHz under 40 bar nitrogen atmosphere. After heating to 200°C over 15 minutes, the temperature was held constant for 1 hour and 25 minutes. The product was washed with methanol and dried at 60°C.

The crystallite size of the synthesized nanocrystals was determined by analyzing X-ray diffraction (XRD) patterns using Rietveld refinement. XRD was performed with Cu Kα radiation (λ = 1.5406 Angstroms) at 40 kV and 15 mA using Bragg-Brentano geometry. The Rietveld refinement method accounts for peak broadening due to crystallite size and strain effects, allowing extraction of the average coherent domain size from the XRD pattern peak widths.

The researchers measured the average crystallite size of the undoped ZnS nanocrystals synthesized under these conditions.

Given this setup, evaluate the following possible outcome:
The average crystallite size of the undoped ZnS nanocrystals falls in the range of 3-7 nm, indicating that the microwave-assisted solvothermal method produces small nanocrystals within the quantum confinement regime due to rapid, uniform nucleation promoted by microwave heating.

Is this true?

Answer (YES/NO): YES